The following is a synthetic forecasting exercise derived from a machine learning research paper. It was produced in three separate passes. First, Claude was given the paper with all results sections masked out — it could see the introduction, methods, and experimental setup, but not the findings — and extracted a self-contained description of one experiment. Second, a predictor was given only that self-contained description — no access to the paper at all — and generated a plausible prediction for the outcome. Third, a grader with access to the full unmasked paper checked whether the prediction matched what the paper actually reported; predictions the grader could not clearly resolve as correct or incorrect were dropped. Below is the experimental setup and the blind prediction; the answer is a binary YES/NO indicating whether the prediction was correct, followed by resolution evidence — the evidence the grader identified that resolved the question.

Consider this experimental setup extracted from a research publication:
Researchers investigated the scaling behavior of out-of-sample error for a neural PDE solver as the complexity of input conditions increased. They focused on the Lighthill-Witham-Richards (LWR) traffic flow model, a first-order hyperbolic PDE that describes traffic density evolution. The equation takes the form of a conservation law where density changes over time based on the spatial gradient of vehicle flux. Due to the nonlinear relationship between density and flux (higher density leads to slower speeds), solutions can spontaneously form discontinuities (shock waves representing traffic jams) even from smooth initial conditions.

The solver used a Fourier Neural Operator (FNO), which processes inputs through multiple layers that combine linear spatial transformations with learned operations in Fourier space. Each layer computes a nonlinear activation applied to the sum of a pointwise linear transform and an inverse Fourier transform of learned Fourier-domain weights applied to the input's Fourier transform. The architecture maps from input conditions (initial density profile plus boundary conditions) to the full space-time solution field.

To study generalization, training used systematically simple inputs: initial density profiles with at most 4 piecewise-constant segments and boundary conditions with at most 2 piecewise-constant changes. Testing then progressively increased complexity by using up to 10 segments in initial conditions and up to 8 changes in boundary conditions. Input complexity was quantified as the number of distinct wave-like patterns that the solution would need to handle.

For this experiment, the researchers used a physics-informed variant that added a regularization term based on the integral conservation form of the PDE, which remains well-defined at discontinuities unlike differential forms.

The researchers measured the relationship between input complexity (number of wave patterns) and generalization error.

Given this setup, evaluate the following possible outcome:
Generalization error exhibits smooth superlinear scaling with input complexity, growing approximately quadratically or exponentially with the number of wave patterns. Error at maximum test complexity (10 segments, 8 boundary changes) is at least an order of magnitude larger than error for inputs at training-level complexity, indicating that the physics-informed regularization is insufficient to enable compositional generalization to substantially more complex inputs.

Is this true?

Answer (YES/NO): NO